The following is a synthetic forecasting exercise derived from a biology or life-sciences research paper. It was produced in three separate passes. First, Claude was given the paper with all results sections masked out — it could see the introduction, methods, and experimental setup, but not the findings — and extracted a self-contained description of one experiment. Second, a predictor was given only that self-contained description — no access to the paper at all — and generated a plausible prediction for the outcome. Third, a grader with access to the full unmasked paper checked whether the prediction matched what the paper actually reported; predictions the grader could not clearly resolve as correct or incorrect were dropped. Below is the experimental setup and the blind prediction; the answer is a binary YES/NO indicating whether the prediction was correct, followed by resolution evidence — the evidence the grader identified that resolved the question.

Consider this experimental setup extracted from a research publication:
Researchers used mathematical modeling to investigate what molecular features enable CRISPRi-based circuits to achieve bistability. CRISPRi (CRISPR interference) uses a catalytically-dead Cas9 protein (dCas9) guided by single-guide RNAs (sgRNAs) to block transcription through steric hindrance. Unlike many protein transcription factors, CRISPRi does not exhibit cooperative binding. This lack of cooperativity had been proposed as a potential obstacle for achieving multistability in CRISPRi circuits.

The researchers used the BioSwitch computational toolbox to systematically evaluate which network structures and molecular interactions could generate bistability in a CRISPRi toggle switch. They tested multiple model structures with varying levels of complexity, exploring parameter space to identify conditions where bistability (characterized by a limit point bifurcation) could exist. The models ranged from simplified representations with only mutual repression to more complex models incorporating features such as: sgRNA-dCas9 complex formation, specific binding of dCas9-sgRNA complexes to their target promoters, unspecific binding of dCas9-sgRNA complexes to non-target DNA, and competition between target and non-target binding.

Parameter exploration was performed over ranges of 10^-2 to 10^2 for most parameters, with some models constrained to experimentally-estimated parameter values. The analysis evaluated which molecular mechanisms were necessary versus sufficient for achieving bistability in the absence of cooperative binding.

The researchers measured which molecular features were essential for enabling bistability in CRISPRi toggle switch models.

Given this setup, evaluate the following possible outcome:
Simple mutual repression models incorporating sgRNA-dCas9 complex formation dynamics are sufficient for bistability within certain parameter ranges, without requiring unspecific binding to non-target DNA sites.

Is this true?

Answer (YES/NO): NO